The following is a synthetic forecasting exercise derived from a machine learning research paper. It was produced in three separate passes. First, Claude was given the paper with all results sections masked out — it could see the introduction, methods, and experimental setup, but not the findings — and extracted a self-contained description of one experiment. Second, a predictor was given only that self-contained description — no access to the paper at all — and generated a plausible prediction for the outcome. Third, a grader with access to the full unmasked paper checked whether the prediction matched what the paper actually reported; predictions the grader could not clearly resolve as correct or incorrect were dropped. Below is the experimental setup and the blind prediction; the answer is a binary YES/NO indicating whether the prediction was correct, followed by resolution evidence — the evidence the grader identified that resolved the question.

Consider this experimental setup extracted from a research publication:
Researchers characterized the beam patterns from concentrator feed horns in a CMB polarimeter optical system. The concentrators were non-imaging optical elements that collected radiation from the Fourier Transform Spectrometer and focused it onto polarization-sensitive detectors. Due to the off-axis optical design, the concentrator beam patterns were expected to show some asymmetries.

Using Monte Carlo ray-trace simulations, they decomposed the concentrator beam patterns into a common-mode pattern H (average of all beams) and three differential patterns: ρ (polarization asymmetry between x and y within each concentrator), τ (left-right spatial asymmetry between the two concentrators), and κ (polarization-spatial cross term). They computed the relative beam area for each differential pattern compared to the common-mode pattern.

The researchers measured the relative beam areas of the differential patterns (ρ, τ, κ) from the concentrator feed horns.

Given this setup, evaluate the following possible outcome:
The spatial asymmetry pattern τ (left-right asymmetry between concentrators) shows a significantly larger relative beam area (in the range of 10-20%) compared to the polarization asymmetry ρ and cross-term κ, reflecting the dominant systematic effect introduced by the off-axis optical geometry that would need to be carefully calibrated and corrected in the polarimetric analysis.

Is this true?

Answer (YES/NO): NO